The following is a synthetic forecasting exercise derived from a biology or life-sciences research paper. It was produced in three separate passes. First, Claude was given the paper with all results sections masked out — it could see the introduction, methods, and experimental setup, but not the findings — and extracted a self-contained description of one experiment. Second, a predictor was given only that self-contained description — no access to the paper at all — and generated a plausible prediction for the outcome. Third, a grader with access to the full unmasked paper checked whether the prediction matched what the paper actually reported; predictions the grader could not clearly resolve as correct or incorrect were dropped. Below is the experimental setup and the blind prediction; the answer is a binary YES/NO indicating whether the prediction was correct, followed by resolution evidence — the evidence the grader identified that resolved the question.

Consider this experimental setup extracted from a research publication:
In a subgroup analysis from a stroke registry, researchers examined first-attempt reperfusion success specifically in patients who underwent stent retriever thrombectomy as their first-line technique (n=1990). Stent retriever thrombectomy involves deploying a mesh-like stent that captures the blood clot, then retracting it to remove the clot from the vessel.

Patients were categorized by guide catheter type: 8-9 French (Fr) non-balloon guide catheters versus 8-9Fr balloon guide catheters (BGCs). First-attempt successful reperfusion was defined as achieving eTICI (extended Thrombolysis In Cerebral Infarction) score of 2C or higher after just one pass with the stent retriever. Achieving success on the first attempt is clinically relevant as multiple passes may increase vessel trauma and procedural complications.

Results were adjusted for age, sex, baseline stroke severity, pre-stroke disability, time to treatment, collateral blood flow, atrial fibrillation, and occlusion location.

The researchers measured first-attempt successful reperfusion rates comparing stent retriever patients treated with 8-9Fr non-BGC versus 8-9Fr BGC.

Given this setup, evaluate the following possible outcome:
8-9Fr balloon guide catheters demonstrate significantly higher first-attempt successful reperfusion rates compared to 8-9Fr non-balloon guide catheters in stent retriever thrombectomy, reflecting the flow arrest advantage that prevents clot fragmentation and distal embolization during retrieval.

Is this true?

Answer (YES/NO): YES